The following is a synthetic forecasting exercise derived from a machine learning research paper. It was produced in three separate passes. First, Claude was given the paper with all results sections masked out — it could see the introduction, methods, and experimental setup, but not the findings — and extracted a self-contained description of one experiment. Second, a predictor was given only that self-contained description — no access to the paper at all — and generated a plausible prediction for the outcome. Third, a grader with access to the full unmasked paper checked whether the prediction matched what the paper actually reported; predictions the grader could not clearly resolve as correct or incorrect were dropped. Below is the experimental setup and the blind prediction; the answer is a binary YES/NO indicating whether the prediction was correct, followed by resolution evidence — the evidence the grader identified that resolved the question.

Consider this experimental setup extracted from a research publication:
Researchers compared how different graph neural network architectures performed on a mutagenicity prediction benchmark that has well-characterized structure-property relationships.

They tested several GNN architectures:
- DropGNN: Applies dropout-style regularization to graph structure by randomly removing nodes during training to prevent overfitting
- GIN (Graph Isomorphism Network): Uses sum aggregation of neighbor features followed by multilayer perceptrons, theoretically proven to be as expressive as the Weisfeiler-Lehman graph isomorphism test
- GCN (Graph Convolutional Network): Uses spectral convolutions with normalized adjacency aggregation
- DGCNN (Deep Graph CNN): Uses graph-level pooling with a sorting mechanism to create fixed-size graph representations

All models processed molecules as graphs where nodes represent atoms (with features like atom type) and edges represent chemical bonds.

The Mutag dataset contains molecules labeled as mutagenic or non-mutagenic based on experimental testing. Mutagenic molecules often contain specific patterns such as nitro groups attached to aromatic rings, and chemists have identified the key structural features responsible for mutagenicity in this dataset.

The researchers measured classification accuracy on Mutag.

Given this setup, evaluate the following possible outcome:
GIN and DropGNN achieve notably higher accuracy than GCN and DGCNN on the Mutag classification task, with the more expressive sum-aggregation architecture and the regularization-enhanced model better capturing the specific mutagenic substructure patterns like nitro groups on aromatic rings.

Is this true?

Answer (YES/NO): NO